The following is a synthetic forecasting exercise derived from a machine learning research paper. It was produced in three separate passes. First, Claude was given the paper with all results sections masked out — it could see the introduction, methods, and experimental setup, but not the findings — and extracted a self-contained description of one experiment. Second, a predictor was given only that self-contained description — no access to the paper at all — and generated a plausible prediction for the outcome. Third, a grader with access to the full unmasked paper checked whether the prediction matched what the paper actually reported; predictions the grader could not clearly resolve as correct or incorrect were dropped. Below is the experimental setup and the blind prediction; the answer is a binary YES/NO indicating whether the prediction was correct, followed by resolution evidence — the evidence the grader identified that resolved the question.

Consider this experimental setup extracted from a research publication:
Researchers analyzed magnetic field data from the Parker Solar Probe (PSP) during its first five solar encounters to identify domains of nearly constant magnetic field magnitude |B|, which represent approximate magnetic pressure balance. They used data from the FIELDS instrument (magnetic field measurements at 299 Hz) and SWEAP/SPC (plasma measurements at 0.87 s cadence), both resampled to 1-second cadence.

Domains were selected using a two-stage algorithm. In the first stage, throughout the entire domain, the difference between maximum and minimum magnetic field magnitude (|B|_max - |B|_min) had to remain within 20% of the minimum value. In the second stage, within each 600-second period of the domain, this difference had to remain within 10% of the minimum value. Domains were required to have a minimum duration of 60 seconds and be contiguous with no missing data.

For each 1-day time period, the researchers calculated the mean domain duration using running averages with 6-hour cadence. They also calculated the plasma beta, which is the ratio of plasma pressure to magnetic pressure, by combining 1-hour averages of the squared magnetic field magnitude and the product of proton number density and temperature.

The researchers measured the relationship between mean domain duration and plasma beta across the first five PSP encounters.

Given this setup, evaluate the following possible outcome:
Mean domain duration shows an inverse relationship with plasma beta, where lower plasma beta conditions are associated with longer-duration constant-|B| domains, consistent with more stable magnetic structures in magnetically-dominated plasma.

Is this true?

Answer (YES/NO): YES